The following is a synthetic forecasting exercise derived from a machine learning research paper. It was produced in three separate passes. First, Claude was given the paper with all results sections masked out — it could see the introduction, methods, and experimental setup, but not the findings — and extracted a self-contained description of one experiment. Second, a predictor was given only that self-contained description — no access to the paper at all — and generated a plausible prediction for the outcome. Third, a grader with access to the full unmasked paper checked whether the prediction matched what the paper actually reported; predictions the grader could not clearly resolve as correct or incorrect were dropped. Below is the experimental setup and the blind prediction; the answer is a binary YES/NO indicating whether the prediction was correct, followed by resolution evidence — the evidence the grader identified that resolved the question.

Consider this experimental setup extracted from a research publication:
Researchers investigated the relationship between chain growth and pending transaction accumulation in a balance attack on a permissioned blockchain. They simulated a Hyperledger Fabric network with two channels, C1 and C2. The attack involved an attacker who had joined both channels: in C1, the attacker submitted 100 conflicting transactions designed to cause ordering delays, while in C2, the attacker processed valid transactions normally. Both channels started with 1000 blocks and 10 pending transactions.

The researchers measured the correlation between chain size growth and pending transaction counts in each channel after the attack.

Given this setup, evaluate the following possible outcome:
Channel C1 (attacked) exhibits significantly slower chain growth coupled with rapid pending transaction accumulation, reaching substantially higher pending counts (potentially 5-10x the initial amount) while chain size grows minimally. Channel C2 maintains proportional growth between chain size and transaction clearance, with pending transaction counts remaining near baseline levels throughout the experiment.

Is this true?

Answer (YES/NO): NO